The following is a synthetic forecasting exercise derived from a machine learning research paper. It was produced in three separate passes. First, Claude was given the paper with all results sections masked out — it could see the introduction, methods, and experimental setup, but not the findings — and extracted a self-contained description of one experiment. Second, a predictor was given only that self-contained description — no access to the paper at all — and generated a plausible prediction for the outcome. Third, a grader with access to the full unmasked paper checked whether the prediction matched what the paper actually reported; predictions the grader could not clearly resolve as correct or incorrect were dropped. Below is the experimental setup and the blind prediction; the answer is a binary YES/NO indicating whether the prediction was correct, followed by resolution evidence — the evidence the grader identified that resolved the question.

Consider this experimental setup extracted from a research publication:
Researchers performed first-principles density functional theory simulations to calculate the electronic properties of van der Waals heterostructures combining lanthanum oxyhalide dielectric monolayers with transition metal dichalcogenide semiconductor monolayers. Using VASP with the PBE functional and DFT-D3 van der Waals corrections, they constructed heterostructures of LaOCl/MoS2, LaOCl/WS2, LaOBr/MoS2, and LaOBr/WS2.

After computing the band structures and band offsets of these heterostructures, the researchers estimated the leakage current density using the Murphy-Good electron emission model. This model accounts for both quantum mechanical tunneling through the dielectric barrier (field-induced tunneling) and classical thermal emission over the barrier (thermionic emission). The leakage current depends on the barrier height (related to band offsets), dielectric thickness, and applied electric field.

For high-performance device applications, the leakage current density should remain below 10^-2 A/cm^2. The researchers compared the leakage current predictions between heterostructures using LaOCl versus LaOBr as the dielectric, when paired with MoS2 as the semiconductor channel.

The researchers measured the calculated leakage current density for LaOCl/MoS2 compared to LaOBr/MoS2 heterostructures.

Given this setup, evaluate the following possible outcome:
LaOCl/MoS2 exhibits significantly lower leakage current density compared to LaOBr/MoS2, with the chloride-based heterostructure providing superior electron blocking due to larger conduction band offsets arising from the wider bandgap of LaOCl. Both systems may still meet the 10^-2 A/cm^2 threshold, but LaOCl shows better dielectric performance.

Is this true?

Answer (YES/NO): NO